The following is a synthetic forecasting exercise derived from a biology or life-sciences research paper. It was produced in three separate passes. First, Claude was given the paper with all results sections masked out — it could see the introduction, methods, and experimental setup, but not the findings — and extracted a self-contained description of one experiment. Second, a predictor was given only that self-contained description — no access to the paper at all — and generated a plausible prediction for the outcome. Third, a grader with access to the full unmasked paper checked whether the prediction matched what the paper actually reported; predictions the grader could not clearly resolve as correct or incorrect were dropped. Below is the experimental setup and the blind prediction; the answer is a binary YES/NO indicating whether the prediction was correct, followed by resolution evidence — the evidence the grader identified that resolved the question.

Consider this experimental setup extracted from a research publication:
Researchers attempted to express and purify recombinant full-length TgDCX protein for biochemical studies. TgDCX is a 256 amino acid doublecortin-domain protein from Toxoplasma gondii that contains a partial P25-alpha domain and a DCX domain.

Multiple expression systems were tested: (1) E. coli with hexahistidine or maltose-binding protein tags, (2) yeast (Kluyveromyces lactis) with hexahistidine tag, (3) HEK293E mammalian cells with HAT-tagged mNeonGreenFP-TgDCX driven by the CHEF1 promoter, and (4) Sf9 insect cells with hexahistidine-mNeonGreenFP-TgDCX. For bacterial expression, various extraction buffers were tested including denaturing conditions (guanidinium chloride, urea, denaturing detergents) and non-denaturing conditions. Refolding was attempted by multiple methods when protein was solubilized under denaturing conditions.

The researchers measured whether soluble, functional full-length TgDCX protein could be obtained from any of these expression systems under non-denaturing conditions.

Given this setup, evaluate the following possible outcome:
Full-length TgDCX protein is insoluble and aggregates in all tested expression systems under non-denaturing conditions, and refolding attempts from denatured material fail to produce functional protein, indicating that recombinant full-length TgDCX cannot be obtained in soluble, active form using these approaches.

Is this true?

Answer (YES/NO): NO